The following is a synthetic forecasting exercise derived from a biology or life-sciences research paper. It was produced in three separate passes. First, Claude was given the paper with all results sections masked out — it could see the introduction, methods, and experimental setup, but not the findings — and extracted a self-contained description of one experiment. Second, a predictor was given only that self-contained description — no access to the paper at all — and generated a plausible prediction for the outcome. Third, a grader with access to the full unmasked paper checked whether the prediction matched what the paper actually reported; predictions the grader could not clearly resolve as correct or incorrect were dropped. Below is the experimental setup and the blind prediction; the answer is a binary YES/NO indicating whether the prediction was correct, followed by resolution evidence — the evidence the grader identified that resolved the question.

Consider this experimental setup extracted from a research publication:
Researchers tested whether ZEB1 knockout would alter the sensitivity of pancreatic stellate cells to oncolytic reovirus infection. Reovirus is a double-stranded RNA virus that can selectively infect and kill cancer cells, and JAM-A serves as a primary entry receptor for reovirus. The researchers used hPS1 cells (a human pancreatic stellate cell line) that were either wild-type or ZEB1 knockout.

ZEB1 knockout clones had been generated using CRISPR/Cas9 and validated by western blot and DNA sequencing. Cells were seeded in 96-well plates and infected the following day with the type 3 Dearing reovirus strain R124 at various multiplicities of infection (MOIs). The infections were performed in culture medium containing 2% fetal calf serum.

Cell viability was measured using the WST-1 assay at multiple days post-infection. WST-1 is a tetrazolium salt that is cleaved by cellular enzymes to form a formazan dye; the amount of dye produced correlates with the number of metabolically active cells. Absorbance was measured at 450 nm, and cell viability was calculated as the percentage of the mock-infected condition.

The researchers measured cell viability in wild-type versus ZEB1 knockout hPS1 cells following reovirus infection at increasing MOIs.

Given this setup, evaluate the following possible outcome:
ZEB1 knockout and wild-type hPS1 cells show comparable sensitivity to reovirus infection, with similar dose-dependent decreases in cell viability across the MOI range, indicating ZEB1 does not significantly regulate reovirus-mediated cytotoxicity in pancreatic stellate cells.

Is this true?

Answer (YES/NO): NO